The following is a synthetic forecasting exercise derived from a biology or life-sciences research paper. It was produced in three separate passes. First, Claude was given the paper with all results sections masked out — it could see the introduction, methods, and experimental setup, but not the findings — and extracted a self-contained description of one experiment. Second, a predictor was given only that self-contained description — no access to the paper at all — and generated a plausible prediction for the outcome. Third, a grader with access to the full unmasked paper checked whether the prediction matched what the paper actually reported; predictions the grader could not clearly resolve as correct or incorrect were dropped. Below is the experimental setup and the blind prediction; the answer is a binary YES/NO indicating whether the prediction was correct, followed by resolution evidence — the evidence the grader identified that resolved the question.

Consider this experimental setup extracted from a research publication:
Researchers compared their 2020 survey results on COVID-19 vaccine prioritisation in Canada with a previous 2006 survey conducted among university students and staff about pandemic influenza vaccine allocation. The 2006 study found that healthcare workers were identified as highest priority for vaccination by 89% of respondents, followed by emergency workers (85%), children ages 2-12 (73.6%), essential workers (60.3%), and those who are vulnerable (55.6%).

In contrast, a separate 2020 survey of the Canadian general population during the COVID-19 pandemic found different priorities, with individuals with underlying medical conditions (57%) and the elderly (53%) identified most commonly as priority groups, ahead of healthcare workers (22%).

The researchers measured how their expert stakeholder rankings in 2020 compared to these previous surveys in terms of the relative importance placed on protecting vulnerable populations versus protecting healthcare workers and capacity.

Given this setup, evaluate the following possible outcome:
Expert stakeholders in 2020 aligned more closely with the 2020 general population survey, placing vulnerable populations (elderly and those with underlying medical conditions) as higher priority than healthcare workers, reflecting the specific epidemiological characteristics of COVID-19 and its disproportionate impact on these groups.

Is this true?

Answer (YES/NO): YES